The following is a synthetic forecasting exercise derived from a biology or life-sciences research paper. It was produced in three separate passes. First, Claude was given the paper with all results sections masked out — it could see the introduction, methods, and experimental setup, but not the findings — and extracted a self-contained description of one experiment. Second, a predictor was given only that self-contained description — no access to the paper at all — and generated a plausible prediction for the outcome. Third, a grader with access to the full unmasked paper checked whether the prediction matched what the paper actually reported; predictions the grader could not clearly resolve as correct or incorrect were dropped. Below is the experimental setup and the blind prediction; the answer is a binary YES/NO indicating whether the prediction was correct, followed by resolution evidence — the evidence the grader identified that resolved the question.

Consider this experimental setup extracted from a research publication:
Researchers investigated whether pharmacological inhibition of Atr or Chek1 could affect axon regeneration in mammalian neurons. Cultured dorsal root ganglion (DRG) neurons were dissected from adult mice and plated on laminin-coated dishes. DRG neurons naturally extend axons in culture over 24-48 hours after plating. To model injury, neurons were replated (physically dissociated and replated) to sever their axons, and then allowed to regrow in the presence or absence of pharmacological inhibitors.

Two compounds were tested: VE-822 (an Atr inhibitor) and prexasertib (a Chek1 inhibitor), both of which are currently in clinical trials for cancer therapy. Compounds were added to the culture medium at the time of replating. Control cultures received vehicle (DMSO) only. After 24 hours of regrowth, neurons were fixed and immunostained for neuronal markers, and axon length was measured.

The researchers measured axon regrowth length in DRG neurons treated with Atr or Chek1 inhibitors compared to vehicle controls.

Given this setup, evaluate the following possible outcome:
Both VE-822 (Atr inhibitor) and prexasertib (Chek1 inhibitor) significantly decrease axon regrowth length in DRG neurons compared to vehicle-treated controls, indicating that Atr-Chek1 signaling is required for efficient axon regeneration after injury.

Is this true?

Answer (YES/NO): NO